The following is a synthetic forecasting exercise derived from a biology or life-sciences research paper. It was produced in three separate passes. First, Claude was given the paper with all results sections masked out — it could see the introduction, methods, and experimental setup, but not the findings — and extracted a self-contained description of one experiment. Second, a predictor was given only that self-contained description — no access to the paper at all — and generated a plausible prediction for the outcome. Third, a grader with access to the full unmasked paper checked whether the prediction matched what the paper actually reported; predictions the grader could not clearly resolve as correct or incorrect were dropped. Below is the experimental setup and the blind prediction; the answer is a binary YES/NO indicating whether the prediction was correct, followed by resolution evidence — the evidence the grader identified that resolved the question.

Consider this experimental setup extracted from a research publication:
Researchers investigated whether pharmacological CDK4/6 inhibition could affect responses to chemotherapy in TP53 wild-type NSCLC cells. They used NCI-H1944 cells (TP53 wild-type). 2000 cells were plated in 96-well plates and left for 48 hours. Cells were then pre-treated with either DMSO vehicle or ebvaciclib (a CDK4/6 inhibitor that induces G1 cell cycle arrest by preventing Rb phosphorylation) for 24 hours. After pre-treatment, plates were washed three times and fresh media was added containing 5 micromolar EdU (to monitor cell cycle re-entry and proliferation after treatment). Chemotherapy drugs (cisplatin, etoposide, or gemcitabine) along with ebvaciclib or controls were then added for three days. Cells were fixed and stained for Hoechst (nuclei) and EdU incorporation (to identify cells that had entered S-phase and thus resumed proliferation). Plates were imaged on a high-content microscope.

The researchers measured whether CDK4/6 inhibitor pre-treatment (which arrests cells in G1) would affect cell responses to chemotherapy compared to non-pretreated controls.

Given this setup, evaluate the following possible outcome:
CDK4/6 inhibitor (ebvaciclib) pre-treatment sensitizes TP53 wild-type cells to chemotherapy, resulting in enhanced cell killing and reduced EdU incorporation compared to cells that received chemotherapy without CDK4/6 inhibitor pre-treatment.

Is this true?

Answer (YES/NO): NO